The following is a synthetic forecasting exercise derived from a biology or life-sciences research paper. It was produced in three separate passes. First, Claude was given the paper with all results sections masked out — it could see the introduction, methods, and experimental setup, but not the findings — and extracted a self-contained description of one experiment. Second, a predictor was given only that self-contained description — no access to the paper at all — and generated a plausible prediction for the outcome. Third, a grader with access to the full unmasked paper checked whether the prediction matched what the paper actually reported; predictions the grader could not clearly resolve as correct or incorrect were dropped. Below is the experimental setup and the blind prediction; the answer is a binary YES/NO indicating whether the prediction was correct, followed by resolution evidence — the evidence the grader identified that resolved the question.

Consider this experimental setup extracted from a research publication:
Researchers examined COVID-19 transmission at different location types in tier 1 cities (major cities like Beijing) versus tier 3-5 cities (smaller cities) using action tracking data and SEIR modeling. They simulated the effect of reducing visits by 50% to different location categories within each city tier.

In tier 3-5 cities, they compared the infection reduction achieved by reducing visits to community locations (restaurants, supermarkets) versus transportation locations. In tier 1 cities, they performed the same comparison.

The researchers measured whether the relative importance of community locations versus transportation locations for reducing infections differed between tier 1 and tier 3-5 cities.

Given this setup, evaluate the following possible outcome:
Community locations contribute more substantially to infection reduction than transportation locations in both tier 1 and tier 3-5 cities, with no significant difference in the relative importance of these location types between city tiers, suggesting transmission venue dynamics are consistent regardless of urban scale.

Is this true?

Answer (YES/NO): NO